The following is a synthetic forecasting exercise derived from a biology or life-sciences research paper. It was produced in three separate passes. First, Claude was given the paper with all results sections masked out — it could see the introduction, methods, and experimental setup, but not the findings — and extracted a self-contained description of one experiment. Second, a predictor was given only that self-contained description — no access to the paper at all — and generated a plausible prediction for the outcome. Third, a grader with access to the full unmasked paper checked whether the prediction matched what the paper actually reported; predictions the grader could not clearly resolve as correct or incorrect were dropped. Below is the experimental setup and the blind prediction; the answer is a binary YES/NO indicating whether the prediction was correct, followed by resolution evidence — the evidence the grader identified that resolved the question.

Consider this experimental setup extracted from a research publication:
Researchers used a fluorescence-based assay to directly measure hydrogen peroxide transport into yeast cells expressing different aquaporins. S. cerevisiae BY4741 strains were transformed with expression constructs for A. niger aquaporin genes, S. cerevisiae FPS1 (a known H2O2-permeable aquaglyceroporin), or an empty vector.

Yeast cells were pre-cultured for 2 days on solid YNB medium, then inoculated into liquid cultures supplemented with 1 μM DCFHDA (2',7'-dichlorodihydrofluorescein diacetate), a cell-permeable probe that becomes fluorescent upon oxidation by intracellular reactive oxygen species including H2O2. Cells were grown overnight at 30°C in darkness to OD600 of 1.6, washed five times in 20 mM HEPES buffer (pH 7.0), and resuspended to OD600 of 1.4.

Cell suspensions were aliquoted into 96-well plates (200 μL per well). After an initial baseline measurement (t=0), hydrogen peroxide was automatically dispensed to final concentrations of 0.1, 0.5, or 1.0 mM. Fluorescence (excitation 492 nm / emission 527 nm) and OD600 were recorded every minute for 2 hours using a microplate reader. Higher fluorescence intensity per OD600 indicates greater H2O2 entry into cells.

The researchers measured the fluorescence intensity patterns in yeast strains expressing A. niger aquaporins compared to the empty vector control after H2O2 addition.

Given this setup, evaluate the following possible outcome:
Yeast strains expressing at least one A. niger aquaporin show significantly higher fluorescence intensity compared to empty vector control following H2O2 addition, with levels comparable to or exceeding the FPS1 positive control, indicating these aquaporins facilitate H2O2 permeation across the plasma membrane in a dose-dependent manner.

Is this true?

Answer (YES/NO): NO